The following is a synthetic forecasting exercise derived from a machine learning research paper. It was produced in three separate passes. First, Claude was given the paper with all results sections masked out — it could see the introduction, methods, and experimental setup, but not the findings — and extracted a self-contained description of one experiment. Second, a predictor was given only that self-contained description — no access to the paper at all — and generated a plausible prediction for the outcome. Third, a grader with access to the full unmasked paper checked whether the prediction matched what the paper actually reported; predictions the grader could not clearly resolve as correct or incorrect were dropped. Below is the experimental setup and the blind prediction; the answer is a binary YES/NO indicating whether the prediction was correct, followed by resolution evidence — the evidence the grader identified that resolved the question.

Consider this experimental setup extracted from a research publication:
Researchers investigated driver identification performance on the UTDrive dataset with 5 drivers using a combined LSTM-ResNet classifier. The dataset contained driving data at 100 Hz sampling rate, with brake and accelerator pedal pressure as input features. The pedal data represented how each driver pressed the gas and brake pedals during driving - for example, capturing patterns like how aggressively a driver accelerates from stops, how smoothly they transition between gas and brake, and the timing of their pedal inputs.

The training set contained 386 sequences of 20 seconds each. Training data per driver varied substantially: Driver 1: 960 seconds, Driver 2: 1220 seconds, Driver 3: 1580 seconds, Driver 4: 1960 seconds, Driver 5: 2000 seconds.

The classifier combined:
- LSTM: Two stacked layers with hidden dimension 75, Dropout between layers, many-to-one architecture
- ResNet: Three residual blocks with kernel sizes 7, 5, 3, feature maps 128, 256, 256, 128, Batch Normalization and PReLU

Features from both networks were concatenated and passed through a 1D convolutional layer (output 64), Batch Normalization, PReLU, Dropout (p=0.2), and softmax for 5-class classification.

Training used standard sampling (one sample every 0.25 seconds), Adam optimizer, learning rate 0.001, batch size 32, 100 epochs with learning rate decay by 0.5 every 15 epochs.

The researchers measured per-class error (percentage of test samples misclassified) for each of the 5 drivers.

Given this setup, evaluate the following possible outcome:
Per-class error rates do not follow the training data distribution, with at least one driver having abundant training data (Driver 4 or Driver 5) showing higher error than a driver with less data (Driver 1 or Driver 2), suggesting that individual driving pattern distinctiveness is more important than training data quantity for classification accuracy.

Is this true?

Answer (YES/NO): NO